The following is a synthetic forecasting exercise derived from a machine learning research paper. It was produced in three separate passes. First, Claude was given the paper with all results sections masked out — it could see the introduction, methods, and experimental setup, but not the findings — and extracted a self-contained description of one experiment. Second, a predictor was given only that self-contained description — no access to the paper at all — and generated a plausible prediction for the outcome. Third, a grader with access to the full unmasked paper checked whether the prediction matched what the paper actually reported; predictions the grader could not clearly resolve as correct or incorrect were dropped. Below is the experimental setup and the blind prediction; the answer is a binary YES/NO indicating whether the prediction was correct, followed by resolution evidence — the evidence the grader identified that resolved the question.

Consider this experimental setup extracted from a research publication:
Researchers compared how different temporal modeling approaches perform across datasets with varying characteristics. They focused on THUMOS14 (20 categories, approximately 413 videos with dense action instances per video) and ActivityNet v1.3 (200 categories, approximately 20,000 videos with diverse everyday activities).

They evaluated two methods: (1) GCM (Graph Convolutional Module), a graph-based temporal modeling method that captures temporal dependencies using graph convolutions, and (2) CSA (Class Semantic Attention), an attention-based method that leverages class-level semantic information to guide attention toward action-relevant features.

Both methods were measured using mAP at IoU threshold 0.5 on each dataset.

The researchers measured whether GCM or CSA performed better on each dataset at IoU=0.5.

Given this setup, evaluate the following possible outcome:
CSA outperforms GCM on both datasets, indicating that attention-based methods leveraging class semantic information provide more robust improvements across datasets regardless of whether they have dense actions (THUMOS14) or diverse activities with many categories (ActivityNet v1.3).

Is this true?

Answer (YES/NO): NO